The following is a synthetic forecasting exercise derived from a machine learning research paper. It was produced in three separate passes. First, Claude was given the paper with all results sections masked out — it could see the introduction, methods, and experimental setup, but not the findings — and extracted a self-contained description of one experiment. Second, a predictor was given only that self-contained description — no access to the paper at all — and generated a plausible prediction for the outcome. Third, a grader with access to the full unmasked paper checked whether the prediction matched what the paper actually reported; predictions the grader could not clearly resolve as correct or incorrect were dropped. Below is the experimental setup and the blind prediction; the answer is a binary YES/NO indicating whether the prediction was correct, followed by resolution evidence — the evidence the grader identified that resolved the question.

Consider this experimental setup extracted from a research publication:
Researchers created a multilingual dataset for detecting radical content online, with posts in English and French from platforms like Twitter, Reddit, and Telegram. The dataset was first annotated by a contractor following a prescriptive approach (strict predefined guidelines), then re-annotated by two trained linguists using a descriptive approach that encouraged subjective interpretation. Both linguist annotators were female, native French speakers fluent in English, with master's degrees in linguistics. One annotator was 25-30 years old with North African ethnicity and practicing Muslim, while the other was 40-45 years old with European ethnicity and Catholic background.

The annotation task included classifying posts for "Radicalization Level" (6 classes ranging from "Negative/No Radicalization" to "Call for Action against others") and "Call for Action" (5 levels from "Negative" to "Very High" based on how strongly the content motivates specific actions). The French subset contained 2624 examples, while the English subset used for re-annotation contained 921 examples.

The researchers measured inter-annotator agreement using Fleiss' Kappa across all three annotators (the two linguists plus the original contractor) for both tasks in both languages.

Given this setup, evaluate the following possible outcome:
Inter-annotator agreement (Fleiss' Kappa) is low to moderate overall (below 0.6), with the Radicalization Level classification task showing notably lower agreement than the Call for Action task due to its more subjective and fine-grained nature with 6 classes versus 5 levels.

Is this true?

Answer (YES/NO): NO